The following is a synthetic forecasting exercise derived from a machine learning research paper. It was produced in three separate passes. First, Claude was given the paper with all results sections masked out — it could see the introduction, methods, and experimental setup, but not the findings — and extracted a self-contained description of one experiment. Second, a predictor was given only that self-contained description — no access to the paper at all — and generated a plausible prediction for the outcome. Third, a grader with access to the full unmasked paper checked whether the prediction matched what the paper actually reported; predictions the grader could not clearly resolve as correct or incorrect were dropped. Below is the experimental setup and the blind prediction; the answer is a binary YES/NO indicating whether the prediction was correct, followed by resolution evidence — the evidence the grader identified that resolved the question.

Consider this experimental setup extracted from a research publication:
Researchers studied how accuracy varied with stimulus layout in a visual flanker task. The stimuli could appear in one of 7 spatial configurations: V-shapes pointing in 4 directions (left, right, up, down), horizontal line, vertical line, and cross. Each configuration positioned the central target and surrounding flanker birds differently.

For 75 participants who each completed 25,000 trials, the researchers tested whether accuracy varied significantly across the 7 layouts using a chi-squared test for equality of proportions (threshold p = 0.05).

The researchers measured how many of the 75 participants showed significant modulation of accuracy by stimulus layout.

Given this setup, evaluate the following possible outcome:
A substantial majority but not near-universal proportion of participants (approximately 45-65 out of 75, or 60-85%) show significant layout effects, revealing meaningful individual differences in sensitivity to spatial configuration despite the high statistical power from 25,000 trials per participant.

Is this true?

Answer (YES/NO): NO